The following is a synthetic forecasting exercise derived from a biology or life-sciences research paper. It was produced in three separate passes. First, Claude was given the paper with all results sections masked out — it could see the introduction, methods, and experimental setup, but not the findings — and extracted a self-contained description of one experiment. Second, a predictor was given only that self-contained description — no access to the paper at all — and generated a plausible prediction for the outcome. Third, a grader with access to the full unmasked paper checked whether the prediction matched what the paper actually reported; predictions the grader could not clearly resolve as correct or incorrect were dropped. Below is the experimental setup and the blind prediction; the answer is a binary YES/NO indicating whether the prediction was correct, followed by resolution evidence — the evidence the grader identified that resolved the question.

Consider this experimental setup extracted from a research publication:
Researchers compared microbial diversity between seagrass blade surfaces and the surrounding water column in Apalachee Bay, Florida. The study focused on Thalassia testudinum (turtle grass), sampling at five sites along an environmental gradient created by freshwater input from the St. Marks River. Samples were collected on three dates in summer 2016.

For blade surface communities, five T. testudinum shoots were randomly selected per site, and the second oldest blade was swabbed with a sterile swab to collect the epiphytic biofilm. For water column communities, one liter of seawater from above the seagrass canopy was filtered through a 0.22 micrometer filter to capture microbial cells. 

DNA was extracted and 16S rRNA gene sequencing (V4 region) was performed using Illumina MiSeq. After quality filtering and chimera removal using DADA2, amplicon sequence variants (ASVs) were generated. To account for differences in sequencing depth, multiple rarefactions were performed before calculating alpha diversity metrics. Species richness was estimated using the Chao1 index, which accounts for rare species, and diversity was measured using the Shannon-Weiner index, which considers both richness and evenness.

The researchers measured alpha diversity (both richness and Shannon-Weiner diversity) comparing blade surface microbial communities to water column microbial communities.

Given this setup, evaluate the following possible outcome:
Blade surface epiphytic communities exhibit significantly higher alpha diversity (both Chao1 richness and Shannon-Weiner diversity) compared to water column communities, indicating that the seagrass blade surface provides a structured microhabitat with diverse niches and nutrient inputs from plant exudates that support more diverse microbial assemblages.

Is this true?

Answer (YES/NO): YES